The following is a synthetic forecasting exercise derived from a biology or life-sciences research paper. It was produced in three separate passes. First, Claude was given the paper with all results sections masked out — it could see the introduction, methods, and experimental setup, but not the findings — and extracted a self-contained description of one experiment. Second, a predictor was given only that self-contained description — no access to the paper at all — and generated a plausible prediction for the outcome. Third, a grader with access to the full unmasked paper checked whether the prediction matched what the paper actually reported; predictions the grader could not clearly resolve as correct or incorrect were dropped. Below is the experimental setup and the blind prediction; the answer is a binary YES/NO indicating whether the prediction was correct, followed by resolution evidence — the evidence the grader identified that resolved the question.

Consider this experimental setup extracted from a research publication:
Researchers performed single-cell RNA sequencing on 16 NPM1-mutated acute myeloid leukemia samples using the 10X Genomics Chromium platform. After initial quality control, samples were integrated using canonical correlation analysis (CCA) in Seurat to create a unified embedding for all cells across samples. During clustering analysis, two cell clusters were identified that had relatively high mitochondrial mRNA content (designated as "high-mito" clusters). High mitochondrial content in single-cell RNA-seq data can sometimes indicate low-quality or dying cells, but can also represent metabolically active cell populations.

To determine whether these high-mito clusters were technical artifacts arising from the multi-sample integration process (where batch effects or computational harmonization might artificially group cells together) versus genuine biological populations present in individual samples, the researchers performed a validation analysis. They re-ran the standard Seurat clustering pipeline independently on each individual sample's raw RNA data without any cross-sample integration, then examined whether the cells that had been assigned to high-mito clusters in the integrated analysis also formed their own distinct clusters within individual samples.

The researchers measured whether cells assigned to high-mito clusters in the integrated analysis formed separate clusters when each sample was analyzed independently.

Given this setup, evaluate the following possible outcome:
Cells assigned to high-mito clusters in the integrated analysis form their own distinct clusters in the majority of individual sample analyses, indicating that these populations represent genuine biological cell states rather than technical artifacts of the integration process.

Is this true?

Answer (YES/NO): YES